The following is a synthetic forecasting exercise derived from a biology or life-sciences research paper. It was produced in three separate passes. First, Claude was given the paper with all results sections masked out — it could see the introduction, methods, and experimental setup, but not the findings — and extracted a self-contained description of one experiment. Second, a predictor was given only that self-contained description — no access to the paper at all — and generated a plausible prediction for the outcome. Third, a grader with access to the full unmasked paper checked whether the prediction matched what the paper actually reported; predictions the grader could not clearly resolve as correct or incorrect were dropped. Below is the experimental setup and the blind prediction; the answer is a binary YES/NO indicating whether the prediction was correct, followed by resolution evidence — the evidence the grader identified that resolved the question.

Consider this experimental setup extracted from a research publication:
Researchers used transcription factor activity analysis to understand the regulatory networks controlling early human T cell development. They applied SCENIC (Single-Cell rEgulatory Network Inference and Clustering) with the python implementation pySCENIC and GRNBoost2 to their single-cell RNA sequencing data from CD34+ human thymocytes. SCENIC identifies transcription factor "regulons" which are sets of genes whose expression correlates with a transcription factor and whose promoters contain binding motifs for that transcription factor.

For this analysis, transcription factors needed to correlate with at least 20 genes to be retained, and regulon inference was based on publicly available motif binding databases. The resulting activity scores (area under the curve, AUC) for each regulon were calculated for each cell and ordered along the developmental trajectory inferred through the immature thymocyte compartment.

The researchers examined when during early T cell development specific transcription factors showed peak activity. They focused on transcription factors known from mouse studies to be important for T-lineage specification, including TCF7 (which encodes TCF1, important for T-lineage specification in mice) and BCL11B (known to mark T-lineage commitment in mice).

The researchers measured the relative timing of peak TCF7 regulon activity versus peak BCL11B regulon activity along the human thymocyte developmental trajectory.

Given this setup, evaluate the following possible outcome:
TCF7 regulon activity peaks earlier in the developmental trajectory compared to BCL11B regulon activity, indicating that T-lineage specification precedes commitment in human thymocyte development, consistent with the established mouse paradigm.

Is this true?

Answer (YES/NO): NO